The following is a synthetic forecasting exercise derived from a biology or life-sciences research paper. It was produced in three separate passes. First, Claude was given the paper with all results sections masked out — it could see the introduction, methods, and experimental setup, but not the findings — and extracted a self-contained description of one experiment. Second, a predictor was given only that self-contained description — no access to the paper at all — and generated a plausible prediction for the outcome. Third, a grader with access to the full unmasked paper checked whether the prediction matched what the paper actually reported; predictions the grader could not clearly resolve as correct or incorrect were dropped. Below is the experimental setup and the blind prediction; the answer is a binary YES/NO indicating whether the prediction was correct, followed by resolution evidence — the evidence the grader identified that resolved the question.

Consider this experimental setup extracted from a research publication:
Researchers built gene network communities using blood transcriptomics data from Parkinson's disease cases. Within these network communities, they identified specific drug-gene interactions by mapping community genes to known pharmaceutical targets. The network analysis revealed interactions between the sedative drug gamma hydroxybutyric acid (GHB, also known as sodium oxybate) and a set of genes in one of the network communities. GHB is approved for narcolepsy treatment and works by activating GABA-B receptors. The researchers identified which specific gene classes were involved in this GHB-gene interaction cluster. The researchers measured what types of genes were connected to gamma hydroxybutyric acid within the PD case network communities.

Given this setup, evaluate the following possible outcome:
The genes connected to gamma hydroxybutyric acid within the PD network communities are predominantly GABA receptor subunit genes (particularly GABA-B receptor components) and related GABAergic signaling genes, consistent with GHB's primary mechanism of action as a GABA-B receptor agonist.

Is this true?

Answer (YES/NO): NO